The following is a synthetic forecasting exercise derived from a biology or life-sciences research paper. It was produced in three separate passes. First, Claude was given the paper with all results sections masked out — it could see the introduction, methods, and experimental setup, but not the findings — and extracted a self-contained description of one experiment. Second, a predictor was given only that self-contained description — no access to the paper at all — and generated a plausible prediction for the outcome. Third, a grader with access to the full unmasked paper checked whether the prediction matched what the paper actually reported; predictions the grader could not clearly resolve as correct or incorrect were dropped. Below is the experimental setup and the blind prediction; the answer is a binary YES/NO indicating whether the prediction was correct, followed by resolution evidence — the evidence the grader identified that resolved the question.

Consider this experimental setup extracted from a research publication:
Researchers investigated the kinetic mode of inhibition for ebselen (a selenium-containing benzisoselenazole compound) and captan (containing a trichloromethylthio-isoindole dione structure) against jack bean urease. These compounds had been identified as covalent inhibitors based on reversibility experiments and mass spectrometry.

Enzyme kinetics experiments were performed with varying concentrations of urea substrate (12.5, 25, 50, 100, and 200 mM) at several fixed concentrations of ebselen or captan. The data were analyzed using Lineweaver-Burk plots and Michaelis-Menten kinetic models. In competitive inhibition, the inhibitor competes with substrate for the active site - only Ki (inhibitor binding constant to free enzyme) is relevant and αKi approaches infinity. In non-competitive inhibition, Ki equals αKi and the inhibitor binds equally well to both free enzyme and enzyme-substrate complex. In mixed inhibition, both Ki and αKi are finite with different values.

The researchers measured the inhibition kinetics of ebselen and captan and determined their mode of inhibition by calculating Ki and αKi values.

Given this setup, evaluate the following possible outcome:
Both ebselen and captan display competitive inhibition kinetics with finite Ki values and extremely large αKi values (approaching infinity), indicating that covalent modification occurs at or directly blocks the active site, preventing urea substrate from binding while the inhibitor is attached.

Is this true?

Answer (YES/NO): NO